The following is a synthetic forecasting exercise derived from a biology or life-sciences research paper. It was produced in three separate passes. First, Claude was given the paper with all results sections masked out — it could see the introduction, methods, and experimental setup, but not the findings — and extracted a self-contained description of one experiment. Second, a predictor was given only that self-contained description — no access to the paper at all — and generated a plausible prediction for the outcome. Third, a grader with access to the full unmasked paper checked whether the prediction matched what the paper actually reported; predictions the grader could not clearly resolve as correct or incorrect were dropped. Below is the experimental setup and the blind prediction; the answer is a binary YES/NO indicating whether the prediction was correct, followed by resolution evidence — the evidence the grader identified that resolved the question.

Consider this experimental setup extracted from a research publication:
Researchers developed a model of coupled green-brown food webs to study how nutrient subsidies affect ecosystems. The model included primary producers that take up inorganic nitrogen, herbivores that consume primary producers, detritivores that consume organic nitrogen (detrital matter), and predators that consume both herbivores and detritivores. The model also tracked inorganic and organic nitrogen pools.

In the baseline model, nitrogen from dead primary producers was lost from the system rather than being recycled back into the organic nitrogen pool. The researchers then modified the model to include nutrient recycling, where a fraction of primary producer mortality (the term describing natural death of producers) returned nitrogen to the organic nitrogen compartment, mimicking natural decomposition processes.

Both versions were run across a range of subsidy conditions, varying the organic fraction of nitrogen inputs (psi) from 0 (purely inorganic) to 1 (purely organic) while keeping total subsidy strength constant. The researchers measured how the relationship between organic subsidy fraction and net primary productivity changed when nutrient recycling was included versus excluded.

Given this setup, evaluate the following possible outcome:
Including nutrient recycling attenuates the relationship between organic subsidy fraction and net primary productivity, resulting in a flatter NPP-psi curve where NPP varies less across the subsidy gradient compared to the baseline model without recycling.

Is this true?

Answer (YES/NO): YES